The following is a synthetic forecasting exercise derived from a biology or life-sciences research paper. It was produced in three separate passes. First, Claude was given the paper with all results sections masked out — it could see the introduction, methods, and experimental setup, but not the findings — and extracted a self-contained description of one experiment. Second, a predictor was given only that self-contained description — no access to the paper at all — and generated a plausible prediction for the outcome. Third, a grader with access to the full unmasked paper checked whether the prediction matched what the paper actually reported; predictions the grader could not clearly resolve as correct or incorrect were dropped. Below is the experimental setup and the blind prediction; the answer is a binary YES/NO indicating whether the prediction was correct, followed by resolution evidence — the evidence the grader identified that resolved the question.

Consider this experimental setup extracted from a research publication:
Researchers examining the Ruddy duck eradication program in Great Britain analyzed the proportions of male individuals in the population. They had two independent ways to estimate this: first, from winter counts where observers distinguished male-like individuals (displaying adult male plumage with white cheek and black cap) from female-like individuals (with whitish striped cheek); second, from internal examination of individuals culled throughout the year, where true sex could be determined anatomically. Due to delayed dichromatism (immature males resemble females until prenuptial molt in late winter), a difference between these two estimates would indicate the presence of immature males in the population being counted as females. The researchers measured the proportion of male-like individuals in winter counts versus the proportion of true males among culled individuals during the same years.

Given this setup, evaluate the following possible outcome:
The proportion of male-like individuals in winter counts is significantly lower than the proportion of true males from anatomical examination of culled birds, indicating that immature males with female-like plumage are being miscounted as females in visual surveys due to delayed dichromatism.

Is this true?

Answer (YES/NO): YES